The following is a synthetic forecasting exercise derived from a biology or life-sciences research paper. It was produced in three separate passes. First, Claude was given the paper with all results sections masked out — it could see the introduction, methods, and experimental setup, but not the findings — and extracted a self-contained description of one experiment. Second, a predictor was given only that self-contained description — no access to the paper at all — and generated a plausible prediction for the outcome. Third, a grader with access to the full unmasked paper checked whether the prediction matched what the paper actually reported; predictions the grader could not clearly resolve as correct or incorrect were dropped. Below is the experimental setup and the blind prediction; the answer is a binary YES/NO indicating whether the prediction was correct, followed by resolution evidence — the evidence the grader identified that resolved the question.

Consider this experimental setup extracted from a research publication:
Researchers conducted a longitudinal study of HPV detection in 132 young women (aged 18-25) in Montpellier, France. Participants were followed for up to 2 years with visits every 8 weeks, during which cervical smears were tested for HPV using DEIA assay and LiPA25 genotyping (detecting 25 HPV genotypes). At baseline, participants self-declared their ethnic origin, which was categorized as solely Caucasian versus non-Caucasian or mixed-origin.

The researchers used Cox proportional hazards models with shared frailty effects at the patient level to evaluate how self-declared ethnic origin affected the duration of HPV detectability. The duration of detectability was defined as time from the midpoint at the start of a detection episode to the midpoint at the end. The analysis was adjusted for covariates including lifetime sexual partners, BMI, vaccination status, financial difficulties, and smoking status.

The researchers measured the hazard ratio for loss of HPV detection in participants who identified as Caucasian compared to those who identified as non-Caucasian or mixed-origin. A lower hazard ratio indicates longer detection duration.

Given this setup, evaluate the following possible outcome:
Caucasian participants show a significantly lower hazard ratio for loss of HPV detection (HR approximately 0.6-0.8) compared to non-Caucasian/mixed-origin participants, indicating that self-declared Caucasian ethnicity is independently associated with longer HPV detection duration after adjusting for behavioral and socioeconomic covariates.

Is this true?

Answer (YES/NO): NO